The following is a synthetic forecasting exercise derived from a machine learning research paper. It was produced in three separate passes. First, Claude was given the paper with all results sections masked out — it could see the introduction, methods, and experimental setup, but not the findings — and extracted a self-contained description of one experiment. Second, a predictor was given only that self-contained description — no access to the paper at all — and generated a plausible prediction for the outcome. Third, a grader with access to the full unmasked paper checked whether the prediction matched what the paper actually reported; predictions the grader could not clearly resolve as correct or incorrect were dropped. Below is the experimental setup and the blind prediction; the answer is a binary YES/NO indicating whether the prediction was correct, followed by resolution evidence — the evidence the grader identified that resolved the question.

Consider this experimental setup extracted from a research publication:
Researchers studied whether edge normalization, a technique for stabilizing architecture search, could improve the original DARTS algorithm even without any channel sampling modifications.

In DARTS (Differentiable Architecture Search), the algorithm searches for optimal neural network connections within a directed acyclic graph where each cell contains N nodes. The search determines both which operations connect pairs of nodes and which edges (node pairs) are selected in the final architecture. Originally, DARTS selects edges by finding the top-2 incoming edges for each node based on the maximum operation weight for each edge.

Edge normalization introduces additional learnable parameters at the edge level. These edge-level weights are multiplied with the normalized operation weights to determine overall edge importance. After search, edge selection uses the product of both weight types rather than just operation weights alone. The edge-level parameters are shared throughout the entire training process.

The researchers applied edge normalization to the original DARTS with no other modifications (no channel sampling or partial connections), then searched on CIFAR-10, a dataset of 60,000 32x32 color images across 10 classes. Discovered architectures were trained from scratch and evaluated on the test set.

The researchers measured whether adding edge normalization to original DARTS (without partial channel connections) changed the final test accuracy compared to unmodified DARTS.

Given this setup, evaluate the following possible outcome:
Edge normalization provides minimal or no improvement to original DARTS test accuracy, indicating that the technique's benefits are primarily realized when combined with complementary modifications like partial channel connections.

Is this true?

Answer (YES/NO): NO